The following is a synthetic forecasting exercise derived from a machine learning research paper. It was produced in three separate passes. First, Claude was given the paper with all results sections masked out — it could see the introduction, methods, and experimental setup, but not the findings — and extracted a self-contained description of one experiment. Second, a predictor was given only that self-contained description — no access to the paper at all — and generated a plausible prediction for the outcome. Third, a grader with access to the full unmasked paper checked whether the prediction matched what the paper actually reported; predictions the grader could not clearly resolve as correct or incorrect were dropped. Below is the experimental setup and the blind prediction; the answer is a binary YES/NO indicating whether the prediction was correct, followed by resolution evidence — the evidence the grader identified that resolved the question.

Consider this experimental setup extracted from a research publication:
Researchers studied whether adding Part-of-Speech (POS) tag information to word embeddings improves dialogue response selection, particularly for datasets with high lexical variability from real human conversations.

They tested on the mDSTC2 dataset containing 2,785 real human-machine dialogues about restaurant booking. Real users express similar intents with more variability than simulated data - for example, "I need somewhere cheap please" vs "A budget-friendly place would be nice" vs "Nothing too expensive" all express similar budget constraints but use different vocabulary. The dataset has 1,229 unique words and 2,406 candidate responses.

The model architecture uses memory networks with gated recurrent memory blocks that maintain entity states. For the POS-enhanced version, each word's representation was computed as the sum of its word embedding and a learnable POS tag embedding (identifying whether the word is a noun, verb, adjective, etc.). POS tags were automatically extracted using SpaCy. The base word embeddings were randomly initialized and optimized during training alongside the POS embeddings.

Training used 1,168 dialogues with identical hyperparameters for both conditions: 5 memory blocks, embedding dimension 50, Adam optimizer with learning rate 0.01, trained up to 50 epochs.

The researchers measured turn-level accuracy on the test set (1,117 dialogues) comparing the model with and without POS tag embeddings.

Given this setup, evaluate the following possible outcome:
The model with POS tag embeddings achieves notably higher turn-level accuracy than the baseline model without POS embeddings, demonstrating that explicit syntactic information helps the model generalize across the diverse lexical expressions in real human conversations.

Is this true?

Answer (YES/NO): NO